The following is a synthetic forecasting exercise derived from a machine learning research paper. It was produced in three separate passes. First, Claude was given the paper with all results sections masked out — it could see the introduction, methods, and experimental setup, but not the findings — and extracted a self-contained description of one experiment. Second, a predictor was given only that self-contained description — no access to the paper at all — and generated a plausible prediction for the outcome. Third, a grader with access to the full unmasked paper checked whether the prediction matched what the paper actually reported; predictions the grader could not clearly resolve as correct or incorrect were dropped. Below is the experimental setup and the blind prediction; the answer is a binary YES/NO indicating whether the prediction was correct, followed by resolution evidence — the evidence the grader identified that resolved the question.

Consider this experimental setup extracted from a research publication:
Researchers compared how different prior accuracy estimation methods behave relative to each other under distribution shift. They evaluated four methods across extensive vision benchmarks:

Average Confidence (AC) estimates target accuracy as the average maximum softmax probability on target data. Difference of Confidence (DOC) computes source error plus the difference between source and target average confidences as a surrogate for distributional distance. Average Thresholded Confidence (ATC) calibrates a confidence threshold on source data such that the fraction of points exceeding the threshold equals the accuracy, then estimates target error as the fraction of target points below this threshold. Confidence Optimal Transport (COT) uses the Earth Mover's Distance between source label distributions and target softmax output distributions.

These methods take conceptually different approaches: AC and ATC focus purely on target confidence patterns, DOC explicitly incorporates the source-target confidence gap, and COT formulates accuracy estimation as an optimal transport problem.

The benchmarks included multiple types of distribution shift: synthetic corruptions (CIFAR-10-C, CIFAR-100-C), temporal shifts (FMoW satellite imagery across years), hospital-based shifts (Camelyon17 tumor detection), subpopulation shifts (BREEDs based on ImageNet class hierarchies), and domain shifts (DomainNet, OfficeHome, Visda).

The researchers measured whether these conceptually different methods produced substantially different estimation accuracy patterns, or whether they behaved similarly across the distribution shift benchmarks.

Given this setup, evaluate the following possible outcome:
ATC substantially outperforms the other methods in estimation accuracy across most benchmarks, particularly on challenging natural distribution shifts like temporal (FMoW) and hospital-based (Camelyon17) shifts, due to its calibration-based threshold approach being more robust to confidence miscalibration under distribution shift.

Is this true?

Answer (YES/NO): NO